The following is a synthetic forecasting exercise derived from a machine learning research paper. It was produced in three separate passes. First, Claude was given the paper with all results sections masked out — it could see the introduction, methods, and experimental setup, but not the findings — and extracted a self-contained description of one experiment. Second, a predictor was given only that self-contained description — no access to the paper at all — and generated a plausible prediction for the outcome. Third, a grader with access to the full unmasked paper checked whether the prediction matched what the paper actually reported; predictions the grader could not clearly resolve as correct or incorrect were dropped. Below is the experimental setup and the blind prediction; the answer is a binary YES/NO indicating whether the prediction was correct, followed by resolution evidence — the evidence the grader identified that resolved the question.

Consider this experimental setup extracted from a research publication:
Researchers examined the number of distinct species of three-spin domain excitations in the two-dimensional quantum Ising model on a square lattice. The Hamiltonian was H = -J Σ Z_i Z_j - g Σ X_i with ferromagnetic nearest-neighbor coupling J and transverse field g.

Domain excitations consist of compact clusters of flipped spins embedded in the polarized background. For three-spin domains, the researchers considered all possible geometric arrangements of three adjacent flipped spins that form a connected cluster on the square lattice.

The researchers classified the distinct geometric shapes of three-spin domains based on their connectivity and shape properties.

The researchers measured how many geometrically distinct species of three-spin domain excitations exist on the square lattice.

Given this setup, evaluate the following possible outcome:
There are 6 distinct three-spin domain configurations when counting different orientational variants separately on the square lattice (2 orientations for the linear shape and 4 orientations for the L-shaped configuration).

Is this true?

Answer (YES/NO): YES